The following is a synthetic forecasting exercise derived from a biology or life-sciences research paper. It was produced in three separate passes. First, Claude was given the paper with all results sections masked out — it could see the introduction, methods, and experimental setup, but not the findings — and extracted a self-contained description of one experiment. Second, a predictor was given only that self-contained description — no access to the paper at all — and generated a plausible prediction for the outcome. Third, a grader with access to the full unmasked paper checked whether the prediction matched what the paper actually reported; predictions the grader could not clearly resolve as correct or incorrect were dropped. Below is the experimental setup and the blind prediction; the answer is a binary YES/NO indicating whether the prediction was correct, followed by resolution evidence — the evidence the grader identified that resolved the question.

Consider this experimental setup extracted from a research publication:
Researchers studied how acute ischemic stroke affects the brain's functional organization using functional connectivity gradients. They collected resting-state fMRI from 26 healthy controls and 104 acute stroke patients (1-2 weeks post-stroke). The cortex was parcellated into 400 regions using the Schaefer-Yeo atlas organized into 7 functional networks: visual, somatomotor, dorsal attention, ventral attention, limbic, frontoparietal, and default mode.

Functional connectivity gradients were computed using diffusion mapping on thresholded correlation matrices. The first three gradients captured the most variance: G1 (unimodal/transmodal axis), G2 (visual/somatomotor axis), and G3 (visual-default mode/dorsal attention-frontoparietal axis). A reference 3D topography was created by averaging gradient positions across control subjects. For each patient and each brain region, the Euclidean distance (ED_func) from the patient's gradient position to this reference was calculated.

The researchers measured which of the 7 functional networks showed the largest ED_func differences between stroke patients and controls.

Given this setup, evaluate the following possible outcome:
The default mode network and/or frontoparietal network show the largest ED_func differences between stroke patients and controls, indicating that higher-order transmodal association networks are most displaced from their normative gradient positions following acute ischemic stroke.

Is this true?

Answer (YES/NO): NO